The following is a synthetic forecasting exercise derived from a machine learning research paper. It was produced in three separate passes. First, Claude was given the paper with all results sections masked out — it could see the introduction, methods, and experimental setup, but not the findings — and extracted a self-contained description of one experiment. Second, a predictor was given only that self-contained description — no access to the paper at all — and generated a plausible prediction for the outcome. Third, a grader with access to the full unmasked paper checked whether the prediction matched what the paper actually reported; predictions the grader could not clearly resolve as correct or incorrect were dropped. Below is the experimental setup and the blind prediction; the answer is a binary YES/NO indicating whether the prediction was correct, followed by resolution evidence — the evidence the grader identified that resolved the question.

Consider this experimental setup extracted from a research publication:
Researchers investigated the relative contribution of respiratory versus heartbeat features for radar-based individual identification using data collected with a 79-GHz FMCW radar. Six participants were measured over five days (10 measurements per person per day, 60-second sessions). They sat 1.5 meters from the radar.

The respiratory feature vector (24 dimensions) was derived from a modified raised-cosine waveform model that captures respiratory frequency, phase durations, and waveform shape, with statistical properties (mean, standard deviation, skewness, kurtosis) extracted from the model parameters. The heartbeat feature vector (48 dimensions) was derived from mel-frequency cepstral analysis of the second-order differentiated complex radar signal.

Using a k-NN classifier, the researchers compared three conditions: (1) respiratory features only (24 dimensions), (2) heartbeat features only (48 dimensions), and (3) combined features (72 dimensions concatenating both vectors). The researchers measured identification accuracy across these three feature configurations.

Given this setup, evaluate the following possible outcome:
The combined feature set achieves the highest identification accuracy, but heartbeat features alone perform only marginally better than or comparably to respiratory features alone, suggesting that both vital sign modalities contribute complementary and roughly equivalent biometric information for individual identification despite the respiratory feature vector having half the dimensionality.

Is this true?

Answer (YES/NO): NO